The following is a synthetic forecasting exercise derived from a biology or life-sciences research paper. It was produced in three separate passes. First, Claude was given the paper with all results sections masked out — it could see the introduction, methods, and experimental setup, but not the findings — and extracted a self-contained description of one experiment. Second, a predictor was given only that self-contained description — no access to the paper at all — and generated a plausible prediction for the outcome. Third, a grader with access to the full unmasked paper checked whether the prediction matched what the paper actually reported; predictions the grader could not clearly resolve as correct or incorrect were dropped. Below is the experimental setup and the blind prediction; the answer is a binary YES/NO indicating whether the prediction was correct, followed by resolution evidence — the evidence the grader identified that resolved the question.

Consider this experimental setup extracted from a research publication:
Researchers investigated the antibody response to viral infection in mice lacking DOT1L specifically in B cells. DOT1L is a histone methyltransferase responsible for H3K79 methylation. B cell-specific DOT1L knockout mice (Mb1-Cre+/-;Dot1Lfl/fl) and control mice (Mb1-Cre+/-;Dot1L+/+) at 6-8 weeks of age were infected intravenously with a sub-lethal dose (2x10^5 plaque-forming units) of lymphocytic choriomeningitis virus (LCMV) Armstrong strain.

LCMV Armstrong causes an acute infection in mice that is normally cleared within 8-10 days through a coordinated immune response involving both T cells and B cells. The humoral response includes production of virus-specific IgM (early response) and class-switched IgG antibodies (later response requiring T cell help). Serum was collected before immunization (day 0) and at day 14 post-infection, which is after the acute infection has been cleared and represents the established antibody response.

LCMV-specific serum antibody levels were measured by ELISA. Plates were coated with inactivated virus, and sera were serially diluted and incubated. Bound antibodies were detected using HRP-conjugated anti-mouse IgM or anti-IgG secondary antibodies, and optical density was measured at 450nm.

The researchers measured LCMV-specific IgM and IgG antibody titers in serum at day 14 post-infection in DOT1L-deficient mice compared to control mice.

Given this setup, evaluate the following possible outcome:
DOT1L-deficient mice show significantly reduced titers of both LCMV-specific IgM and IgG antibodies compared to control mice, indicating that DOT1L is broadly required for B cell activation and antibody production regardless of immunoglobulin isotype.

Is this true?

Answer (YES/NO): YES